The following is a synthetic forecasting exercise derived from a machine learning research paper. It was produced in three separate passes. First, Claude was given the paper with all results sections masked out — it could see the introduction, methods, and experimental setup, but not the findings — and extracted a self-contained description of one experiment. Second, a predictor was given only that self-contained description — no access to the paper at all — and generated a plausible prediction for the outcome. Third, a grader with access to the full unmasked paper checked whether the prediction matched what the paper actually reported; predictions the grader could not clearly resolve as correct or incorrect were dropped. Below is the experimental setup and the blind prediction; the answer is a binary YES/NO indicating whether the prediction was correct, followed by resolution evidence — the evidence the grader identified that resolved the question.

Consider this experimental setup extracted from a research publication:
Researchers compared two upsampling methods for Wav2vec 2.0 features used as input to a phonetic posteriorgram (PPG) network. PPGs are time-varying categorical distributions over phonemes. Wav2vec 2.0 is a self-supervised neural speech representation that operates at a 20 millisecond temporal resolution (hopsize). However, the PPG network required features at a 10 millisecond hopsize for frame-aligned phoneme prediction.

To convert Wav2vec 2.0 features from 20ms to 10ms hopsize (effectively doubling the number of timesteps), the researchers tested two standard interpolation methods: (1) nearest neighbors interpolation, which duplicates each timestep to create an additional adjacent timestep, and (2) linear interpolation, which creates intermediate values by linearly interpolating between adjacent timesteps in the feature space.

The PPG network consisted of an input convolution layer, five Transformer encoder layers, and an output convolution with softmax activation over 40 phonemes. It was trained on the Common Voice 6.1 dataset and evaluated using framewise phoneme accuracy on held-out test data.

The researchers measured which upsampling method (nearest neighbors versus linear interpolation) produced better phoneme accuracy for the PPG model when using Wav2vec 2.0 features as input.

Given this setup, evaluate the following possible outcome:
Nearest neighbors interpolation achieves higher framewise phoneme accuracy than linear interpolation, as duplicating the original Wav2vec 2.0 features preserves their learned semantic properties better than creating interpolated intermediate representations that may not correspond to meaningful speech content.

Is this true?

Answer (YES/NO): YES